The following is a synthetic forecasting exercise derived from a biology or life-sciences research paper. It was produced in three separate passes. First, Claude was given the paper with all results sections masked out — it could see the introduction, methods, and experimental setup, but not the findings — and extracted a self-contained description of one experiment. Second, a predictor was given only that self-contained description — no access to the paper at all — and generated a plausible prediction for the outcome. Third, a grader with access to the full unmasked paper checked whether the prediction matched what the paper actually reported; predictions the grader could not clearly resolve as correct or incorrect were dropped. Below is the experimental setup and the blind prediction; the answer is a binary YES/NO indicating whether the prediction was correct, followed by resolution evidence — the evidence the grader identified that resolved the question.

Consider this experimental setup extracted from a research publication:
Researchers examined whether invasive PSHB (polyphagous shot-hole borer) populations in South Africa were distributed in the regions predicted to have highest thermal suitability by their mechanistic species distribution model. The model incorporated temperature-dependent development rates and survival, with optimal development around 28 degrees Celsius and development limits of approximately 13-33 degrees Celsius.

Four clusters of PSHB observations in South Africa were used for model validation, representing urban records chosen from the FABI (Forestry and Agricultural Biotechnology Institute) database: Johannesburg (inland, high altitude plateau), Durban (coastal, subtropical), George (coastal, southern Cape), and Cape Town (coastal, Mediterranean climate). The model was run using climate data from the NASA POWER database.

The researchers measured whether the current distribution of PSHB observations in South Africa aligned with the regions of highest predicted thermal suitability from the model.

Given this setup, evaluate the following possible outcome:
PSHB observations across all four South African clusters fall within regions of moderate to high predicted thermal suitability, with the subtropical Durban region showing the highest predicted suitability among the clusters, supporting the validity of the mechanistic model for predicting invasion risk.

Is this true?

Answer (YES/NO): YES